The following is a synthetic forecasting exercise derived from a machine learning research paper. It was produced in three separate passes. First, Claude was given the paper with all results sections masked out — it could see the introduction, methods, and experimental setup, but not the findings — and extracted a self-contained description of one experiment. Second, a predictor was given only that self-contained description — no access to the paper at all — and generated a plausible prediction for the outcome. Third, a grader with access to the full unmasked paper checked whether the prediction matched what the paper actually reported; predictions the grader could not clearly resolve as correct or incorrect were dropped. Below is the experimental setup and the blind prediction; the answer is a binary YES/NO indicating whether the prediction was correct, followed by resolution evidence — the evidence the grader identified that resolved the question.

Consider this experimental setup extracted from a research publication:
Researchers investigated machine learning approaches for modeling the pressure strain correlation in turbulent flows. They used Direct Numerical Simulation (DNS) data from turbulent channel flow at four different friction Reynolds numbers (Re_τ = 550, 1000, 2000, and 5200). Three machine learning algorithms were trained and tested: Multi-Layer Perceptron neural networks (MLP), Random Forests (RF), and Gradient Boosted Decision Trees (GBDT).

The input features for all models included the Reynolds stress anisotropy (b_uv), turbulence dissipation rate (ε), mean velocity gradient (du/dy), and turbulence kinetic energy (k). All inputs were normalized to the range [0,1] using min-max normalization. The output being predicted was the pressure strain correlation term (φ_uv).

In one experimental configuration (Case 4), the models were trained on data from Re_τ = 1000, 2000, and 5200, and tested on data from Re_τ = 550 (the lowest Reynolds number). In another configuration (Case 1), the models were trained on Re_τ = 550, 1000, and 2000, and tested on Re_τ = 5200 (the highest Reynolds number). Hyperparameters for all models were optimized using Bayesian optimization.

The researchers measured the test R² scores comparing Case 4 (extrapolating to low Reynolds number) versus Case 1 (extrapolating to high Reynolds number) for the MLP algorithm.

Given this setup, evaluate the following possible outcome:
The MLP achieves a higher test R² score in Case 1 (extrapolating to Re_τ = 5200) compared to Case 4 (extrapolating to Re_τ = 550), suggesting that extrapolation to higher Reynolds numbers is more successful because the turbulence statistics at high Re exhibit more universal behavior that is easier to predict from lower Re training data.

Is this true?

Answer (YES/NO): YES